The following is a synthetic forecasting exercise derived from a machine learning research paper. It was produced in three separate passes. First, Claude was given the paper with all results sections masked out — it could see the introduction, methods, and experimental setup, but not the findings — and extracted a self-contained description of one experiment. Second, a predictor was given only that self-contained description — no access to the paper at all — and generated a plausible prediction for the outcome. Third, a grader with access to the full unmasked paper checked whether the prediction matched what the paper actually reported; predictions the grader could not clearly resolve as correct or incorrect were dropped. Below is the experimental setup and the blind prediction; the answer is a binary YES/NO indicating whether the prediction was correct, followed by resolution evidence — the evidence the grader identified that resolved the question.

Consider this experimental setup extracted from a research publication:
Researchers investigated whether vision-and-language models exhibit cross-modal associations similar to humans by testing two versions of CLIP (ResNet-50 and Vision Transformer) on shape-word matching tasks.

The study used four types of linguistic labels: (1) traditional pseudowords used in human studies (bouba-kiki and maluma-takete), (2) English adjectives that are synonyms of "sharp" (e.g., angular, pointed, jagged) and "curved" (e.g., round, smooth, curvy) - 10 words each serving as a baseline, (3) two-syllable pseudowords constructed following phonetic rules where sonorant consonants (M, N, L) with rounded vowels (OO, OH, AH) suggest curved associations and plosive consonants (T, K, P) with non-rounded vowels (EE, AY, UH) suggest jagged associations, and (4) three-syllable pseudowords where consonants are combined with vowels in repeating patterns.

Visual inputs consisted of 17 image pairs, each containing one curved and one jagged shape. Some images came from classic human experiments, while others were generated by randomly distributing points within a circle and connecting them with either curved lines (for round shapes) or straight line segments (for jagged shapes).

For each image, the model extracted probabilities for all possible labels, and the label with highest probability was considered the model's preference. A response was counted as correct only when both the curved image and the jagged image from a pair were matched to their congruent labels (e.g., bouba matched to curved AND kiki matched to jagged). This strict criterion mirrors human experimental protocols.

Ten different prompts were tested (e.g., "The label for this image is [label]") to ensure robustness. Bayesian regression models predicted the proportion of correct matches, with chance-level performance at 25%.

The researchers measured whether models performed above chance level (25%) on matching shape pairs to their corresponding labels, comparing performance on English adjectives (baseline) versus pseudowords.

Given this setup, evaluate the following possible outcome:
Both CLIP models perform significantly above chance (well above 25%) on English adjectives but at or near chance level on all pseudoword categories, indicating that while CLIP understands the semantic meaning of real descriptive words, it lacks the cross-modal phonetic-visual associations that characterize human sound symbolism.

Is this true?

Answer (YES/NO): YES